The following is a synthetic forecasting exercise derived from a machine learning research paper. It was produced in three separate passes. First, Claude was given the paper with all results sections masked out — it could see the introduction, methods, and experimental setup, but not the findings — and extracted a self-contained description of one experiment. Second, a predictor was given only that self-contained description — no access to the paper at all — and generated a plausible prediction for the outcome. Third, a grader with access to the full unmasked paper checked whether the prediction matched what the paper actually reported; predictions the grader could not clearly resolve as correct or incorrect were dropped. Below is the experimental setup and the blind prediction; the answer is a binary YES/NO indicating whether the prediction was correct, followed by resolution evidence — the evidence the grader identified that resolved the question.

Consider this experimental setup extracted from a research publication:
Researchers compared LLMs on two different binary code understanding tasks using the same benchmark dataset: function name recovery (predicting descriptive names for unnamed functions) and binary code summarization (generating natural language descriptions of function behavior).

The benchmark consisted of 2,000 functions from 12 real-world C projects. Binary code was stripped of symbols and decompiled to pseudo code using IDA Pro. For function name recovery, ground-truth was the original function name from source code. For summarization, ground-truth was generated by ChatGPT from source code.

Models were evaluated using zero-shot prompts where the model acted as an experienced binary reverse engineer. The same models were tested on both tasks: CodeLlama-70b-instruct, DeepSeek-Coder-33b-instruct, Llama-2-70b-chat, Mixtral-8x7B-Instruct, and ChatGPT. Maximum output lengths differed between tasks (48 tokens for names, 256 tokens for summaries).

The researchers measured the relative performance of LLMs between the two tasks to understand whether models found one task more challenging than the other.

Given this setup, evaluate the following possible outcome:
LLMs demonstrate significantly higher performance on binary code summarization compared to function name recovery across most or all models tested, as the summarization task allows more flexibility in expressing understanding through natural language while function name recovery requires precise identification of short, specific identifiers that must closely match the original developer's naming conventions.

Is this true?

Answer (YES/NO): NO